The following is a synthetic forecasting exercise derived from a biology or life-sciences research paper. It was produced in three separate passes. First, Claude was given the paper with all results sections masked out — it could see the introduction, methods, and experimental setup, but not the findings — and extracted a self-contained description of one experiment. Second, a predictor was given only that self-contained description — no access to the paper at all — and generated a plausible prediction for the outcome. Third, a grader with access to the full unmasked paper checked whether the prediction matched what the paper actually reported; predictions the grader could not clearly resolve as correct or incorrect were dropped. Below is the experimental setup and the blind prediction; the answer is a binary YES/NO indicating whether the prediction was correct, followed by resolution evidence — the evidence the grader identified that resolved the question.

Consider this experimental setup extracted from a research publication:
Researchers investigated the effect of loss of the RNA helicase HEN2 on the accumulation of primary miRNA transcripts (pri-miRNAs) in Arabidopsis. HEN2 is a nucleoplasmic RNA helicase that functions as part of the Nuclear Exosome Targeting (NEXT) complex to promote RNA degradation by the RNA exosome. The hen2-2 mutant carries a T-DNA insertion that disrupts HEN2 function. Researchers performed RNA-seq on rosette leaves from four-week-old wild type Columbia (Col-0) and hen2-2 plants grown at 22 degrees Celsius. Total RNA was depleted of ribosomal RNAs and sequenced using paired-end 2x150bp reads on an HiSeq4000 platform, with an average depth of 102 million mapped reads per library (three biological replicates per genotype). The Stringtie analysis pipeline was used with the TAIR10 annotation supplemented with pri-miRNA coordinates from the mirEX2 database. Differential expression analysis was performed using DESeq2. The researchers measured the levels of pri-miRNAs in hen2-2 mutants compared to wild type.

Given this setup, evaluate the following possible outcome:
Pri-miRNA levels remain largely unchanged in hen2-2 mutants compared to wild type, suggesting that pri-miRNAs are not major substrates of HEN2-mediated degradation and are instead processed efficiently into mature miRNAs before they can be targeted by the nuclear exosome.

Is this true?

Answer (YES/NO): NO